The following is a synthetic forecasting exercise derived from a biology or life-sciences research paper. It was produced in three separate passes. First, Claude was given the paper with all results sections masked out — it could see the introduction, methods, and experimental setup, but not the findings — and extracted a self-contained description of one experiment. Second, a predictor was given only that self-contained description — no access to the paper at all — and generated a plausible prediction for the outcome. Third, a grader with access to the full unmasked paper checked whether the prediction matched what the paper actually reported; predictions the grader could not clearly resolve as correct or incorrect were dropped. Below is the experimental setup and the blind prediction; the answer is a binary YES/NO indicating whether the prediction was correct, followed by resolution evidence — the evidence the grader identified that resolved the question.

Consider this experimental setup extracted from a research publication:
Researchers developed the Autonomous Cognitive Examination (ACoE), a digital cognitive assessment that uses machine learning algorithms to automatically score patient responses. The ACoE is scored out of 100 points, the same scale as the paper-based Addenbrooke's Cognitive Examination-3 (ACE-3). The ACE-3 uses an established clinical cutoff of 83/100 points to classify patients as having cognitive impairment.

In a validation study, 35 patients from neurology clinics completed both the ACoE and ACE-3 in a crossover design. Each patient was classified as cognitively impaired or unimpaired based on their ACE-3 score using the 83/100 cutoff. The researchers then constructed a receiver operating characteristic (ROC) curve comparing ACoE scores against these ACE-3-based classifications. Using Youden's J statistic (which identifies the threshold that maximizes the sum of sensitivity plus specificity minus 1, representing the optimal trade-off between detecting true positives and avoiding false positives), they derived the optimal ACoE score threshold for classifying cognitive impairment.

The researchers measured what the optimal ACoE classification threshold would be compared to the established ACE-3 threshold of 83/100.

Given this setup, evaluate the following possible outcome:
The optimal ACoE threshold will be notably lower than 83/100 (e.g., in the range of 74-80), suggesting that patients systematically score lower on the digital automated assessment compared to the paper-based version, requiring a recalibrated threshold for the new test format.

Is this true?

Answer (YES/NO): NO